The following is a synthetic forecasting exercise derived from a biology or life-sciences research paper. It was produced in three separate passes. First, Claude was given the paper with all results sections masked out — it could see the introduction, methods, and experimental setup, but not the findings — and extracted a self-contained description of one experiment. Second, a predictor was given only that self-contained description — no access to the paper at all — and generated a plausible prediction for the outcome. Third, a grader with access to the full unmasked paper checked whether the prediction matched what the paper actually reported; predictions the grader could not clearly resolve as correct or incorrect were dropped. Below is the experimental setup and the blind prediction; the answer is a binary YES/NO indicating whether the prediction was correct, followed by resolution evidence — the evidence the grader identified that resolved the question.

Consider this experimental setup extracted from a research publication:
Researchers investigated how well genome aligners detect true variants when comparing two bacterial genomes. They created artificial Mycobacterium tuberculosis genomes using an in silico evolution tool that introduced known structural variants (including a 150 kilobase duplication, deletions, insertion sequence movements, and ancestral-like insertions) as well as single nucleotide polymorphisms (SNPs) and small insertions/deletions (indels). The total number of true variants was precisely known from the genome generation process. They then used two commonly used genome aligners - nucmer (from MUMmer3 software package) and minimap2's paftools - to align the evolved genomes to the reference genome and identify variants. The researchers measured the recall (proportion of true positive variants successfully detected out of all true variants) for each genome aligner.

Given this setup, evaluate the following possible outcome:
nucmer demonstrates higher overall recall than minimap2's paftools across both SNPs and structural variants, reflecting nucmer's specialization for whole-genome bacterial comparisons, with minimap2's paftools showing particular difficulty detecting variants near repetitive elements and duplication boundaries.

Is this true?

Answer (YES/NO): NO